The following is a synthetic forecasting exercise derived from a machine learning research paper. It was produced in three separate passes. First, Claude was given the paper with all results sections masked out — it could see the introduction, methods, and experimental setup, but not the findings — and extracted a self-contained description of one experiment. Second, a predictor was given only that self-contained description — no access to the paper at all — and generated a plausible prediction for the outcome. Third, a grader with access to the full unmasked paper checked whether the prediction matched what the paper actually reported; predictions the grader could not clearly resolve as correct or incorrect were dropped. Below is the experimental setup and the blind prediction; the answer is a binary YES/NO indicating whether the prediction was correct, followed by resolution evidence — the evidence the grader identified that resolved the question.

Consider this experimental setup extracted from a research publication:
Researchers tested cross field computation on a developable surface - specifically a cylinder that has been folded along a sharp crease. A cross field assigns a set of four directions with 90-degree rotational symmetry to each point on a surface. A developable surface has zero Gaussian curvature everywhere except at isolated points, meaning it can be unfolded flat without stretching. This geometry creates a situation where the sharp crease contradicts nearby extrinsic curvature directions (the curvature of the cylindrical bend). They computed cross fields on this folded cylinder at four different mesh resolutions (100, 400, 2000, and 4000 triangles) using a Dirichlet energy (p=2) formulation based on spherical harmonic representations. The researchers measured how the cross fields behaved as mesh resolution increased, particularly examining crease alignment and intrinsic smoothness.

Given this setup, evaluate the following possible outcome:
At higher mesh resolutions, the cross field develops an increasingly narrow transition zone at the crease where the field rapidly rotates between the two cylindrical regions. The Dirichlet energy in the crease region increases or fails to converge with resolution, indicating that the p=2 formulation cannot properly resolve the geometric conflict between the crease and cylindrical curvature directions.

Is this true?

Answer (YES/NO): NO